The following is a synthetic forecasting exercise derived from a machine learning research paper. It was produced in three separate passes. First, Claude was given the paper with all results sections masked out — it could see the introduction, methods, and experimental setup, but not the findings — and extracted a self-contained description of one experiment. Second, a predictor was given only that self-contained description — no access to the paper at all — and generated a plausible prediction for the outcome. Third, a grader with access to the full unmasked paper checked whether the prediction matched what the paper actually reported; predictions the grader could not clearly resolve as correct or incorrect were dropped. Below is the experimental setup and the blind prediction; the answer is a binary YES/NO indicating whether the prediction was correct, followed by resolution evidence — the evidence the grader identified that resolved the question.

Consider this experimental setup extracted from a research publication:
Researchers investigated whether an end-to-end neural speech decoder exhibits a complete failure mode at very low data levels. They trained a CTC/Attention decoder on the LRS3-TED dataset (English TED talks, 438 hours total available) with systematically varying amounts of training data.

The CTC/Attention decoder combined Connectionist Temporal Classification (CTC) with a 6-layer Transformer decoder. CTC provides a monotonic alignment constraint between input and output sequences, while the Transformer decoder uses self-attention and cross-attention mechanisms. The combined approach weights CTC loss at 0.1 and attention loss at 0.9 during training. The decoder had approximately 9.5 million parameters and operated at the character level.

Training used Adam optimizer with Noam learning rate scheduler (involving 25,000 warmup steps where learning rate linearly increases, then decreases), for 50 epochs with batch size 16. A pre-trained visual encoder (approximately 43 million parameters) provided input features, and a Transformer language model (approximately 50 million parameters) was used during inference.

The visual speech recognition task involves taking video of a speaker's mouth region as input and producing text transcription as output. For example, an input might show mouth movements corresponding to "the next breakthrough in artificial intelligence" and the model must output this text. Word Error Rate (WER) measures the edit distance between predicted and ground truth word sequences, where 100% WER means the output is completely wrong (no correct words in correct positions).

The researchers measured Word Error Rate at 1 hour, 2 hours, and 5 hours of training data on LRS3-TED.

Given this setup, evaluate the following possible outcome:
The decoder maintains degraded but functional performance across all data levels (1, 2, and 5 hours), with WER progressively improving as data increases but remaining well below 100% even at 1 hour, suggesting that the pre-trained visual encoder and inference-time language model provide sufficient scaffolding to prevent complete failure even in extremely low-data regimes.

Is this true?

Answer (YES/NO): NO